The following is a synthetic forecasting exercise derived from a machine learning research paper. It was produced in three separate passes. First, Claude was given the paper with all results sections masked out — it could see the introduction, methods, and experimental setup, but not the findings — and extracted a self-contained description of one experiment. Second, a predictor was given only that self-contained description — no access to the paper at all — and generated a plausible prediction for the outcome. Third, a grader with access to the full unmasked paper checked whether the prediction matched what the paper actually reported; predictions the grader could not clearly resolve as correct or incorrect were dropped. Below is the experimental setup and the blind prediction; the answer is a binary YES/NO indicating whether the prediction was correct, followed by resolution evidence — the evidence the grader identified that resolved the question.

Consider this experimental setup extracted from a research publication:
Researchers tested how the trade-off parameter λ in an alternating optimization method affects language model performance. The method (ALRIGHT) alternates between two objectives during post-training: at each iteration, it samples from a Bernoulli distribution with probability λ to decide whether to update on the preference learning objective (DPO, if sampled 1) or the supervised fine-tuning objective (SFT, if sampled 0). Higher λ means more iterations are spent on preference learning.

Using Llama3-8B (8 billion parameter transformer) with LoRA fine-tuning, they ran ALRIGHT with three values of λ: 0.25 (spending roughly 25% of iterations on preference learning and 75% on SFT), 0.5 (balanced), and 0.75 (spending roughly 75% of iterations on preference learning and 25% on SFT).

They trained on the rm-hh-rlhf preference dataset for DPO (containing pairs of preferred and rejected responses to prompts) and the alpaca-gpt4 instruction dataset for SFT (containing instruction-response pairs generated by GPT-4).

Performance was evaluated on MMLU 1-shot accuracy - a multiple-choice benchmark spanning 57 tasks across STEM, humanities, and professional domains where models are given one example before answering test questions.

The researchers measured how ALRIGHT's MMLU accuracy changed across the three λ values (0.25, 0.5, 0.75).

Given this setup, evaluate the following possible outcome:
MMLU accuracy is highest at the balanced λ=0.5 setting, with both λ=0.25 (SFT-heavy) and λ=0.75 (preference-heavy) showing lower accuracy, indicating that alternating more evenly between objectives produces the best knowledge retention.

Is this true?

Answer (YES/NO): NO